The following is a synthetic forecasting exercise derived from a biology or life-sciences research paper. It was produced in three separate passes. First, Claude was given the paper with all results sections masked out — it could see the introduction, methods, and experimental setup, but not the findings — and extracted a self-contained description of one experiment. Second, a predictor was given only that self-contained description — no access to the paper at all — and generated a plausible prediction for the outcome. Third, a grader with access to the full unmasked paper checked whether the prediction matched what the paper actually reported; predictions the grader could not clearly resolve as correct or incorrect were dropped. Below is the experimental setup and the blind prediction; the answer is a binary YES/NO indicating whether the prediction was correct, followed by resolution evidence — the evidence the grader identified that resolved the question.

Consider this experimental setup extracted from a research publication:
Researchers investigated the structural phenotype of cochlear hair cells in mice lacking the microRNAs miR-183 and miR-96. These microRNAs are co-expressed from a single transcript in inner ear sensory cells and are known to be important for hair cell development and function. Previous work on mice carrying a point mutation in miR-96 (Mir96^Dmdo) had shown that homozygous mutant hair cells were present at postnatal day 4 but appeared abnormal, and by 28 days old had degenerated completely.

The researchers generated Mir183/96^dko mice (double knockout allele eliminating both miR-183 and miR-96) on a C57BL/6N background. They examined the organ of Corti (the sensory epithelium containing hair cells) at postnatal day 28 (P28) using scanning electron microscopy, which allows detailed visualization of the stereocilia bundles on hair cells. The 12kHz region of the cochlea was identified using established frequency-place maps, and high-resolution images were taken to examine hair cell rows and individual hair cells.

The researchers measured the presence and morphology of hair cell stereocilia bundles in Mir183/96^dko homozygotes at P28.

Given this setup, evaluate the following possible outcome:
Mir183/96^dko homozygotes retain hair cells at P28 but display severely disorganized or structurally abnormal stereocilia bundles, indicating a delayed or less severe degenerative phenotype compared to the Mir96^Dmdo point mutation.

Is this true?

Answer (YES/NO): YES